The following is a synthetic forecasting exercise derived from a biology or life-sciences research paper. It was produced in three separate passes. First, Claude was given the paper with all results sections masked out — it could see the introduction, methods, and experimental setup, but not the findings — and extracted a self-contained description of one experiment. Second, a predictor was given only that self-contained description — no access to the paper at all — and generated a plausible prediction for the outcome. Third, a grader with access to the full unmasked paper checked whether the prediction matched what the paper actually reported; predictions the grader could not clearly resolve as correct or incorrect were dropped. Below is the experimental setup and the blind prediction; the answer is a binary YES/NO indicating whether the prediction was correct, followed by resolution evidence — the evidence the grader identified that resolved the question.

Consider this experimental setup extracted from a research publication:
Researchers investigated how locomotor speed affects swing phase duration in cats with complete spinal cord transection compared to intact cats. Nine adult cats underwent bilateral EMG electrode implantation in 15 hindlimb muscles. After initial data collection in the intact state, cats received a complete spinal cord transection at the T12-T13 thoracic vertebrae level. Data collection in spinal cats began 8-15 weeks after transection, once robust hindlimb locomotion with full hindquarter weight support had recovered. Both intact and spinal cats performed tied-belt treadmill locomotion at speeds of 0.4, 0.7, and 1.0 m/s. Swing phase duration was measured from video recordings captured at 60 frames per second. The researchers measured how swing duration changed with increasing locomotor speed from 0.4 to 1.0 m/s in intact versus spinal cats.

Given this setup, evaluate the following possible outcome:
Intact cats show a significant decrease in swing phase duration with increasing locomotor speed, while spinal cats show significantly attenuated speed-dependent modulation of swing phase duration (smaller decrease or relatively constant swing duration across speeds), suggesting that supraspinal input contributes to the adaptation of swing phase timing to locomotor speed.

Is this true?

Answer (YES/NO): NO